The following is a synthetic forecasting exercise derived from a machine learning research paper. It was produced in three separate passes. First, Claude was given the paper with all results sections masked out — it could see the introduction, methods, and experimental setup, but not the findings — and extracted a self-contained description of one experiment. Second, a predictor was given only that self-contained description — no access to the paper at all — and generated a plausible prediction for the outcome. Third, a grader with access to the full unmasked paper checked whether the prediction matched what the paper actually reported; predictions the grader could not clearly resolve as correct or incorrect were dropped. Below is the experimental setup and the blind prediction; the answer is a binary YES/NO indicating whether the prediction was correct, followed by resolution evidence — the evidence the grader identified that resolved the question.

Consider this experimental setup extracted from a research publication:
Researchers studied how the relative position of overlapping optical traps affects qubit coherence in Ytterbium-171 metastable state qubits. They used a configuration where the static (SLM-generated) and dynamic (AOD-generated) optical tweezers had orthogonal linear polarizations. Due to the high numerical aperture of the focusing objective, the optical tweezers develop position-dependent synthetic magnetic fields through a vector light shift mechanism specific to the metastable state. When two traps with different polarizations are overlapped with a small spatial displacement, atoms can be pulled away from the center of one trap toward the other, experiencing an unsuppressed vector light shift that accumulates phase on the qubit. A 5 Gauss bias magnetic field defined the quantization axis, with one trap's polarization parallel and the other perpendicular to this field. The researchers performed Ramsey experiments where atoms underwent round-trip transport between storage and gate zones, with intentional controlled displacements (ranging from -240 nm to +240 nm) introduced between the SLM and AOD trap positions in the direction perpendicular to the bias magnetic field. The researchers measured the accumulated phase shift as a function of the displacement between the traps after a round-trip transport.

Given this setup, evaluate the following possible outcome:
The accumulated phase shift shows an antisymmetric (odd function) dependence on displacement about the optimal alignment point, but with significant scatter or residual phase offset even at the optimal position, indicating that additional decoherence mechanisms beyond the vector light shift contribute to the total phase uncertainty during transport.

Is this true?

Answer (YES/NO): NO